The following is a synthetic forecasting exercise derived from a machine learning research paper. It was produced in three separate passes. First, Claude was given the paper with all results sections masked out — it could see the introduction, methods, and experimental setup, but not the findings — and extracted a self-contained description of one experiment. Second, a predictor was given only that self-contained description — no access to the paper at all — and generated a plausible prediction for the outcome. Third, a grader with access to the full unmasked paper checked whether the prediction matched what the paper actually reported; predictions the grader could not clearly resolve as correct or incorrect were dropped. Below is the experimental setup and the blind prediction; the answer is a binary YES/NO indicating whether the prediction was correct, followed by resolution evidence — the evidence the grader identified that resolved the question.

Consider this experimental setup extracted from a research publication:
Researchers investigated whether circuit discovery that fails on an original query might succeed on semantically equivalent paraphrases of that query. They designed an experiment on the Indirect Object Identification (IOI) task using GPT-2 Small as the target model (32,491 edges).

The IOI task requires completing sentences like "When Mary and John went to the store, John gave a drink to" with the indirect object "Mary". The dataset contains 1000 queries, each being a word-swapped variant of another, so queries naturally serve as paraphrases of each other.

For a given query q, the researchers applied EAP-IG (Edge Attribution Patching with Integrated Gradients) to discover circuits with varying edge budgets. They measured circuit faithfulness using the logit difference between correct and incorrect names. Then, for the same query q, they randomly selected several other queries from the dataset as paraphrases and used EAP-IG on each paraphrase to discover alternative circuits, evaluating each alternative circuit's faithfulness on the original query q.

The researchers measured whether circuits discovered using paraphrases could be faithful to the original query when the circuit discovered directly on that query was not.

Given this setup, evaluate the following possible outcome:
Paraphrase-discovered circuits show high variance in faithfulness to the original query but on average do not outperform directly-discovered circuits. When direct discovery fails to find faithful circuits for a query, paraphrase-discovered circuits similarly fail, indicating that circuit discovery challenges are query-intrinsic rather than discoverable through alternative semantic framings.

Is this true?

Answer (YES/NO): NO